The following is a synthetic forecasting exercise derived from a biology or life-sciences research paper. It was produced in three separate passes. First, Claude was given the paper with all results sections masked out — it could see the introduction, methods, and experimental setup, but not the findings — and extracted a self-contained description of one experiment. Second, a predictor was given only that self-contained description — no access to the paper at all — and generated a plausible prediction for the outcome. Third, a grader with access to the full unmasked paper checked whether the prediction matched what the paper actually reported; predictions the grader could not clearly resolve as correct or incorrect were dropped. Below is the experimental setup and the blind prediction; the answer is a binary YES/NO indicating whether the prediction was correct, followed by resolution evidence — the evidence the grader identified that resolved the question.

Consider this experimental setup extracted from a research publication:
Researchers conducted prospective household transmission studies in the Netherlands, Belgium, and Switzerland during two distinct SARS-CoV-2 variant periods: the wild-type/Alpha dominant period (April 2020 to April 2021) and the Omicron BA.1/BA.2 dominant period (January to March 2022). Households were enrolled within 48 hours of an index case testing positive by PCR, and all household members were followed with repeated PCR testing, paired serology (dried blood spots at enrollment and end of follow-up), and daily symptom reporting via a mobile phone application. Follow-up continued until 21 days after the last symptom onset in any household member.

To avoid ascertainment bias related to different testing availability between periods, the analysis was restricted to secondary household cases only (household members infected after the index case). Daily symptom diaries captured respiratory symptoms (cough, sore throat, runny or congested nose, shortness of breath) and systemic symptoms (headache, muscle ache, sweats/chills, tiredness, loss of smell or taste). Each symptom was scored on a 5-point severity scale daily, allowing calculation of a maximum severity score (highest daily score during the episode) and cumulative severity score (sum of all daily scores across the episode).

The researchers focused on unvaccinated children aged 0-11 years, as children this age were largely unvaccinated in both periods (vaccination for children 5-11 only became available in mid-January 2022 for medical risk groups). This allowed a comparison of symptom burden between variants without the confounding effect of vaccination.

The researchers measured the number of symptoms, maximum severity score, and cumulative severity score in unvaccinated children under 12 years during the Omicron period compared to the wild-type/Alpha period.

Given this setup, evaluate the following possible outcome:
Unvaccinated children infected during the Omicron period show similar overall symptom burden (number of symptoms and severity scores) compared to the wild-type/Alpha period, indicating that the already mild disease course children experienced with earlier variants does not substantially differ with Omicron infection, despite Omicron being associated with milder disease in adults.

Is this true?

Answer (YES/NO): NO